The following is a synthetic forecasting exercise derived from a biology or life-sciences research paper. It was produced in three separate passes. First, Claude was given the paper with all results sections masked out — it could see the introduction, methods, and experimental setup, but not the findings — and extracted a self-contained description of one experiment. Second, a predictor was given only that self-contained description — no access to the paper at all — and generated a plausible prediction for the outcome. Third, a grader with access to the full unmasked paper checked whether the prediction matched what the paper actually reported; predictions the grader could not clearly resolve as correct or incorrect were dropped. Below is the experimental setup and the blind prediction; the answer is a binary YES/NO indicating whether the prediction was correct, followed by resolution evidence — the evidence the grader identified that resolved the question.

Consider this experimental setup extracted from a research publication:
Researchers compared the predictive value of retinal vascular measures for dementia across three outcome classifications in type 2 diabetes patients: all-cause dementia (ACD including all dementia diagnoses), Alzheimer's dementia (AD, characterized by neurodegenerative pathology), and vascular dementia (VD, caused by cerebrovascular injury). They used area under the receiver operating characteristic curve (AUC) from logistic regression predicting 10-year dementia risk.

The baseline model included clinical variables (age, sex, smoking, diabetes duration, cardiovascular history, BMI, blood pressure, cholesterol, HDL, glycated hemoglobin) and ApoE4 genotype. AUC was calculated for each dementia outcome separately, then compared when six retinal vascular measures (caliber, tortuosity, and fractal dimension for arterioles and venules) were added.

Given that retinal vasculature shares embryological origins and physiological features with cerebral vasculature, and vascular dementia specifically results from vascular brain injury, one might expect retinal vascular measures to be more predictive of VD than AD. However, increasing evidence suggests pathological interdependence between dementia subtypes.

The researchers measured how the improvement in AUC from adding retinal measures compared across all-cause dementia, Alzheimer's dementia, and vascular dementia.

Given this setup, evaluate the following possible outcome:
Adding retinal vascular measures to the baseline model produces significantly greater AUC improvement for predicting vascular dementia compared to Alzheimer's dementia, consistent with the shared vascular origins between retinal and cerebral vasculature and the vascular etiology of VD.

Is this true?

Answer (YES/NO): NO